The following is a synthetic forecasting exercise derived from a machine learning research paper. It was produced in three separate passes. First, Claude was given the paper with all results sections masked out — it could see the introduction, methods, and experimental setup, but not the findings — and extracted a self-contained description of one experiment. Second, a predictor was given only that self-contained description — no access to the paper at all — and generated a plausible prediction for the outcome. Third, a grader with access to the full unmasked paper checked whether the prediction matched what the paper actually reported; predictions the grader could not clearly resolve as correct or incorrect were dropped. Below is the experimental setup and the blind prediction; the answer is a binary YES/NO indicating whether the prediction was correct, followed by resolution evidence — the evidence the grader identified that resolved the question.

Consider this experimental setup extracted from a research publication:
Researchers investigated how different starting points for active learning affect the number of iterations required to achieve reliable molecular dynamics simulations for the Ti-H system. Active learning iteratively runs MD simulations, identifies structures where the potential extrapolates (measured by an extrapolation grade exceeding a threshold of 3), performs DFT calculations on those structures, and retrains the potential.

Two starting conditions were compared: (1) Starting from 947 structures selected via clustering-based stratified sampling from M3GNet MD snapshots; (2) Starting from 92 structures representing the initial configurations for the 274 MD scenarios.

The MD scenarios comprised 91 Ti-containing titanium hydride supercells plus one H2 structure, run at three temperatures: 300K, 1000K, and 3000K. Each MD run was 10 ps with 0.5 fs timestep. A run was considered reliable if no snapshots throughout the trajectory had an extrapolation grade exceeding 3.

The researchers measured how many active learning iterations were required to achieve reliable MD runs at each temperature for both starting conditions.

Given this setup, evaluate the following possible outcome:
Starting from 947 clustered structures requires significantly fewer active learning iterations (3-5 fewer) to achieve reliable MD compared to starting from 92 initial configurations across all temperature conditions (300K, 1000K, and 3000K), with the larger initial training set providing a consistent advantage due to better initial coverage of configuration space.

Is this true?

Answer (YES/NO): NO